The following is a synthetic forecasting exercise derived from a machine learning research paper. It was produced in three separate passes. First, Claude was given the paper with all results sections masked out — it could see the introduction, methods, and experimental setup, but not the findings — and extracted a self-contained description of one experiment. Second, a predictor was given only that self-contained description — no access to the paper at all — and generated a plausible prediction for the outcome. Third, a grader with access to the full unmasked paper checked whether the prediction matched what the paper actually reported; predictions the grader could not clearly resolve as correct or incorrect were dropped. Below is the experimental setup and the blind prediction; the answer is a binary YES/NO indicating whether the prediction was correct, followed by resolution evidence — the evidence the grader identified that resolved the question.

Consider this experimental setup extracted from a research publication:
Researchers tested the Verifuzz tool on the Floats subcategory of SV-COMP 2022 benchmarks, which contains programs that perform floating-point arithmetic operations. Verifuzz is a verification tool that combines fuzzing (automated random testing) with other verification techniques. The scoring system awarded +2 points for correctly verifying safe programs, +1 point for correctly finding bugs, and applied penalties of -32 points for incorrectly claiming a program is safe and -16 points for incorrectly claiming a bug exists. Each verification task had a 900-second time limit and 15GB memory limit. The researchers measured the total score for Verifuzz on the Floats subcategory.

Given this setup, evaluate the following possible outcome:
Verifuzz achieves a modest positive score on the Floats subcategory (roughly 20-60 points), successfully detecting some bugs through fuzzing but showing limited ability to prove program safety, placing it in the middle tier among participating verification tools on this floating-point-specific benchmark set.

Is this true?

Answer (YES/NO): NO